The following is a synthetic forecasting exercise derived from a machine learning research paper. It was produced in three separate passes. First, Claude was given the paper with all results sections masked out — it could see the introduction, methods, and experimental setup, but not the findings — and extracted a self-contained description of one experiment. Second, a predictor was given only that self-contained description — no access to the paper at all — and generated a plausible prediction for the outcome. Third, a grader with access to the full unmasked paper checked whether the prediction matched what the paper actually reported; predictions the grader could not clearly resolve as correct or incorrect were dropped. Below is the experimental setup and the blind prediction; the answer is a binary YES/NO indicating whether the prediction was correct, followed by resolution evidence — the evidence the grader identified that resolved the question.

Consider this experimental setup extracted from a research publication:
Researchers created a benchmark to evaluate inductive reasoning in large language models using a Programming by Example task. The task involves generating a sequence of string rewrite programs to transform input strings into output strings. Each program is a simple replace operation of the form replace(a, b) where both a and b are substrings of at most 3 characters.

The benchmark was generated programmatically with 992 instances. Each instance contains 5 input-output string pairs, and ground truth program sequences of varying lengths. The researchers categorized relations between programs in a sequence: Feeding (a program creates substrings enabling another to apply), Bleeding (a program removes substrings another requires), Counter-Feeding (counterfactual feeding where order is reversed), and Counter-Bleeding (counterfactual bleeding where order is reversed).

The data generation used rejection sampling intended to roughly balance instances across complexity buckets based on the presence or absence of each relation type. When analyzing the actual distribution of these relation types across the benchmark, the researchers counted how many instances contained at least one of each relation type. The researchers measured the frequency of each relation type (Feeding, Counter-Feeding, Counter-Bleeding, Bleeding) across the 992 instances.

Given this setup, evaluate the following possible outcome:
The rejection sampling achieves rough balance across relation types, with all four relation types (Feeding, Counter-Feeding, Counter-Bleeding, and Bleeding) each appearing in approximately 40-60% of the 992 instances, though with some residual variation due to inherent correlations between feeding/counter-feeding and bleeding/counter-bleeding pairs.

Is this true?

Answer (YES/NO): NO